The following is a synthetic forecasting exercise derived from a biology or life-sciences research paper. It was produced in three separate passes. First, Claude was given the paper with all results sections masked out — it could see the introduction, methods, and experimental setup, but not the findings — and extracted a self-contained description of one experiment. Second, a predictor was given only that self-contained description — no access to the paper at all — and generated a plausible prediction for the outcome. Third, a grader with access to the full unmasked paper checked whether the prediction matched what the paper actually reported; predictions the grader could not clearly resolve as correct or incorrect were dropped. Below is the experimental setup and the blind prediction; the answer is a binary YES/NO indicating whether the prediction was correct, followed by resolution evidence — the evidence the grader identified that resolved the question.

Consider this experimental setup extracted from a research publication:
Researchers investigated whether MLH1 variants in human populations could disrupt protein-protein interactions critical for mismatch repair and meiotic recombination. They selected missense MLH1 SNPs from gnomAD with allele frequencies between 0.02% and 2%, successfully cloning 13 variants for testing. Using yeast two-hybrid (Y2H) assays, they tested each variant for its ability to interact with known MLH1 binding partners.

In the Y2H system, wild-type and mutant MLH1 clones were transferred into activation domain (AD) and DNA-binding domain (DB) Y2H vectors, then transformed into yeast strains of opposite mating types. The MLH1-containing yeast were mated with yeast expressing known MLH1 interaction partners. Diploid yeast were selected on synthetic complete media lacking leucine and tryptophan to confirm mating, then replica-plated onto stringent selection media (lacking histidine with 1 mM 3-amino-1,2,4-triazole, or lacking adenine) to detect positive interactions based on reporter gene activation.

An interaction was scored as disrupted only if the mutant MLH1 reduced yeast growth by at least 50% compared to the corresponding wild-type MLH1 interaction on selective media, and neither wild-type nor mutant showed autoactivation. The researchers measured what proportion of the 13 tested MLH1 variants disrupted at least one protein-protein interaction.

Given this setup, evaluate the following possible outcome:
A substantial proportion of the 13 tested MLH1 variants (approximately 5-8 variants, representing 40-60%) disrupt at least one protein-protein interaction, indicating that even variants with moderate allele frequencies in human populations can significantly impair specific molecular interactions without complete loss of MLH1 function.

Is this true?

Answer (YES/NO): NO